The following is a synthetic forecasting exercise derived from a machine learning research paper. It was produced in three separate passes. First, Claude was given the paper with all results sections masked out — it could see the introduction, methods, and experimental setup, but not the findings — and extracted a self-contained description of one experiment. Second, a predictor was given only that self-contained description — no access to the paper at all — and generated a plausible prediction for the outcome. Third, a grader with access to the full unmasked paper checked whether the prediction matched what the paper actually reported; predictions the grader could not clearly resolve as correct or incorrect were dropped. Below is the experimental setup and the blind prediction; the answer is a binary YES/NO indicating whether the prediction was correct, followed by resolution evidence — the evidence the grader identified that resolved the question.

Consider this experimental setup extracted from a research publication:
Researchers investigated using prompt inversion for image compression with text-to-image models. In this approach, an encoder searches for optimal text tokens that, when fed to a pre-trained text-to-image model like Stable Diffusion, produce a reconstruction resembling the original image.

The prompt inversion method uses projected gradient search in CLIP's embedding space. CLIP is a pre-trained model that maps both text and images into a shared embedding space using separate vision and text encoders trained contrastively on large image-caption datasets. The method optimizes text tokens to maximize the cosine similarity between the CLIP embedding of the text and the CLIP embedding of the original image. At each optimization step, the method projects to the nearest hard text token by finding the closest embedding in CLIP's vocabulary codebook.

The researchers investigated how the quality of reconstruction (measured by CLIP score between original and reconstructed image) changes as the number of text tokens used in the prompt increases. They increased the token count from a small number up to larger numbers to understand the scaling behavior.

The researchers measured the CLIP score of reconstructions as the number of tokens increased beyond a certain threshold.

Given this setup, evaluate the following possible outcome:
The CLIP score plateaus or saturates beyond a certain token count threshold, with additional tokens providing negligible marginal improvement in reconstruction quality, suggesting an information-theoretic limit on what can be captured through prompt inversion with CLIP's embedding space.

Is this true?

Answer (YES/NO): YES